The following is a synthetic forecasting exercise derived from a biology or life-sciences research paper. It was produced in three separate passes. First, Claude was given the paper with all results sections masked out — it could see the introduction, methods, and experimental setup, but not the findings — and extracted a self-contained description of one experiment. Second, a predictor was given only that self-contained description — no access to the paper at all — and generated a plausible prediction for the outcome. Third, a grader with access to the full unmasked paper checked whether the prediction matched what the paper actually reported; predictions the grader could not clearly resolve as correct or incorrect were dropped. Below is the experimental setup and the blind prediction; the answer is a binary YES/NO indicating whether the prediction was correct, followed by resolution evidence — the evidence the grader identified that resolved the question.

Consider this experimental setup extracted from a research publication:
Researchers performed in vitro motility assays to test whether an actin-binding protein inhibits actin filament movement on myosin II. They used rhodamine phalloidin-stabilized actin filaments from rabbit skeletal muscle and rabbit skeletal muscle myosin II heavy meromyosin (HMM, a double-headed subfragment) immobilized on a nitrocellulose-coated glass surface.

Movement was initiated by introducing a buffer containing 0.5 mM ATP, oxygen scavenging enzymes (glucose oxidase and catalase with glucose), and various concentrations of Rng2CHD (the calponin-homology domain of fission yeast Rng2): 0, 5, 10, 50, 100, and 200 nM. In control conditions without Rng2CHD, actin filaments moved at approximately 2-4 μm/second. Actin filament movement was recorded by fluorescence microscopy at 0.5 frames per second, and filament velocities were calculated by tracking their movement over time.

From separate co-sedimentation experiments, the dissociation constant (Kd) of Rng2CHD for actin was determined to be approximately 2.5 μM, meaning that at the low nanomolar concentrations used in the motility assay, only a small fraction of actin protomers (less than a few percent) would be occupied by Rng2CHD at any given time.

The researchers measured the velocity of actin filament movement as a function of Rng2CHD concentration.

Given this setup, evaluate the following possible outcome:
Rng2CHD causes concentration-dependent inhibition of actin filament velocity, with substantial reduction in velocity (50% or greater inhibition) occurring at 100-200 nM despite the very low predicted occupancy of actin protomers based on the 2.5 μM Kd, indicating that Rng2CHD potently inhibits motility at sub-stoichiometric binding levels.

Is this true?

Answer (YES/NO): NO